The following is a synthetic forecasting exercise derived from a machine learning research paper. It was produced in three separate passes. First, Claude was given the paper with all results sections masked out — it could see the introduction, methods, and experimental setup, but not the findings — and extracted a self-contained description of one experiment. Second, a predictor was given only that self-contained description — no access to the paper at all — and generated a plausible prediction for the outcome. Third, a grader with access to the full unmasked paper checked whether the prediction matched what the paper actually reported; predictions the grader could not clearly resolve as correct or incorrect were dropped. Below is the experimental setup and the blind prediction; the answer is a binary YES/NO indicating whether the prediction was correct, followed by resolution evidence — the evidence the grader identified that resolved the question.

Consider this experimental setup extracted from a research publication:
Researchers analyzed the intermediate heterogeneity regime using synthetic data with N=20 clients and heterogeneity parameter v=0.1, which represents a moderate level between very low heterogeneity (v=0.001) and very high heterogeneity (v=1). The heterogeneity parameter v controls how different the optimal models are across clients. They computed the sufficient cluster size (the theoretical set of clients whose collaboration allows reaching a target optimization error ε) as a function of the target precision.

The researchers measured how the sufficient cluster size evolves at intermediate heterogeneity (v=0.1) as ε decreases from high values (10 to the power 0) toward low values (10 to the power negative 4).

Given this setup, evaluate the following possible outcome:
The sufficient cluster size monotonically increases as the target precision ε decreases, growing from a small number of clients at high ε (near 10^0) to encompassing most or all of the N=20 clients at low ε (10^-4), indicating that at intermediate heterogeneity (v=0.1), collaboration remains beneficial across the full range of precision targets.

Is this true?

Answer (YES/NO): NO